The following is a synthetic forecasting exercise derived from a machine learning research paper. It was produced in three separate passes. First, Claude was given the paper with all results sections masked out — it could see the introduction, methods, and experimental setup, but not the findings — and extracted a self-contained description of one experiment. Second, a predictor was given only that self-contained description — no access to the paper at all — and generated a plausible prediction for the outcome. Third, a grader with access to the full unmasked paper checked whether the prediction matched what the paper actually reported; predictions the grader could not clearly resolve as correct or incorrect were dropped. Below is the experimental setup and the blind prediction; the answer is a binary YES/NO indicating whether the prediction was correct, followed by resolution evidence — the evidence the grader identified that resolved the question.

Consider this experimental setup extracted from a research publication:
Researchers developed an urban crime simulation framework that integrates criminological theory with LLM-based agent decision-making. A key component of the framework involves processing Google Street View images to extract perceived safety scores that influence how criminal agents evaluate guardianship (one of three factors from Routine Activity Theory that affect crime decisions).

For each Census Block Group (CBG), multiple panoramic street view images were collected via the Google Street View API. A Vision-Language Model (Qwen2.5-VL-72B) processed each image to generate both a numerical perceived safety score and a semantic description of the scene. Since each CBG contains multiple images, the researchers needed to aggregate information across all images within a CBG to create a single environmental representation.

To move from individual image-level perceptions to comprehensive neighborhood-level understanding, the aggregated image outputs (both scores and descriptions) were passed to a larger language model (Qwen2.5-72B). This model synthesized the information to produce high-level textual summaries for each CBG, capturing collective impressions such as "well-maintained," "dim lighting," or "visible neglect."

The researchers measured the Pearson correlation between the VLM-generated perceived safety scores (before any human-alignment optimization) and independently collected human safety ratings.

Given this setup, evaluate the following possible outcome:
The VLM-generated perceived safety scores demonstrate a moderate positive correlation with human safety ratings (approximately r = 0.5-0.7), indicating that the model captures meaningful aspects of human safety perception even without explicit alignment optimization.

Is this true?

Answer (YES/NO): NO